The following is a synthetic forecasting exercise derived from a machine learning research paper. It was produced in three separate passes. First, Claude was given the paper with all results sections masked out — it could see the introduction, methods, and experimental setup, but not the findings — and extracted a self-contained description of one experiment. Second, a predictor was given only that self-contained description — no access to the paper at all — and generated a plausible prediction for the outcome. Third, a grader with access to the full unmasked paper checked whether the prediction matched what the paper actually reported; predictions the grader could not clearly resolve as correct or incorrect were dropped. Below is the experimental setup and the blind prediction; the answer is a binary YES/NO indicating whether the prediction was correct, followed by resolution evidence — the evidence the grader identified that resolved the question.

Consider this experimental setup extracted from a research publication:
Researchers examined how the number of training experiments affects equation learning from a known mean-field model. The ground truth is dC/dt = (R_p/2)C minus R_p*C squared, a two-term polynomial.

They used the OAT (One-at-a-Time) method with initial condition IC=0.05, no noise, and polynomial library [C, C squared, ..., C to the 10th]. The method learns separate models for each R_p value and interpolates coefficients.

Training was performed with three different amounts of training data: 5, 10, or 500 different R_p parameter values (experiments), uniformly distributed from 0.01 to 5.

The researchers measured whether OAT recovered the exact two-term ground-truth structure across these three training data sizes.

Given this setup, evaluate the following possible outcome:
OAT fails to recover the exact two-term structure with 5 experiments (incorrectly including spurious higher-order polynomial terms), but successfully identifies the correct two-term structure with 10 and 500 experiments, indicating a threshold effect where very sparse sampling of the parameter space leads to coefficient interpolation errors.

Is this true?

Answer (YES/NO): NO